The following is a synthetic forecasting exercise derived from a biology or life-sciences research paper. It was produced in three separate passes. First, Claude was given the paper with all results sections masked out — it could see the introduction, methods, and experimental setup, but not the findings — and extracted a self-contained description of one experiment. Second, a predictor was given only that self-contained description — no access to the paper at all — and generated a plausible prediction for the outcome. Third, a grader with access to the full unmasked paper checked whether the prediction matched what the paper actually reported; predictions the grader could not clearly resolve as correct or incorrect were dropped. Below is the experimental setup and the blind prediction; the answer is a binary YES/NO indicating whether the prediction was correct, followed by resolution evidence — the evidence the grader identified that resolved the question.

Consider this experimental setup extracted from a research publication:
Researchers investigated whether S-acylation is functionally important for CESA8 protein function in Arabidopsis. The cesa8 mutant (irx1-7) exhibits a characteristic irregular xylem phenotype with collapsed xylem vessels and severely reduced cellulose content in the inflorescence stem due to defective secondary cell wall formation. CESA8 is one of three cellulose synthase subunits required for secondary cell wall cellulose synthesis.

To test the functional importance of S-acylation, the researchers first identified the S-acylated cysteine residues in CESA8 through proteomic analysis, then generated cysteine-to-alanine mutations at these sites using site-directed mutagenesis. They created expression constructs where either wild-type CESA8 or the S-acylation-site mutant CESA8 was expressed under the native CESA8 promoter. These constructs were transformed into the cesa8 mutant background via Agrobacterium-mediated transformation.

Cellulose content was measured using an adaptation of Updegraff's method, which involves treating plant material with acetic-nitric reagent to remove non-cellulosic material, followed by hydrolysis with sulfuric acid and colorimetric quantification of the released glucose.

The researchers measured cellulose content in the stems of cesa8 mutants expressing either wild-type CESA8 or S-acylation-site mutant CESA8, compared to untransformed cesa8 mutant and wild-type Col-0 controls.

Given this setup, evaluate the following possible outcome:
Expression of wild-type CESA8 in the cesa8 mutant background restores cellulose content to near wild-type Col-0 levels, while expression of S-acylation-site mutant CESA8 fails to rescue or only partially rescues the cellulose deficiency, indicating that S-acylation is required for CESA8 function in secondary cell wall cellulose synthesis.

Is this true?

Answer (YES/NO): NO